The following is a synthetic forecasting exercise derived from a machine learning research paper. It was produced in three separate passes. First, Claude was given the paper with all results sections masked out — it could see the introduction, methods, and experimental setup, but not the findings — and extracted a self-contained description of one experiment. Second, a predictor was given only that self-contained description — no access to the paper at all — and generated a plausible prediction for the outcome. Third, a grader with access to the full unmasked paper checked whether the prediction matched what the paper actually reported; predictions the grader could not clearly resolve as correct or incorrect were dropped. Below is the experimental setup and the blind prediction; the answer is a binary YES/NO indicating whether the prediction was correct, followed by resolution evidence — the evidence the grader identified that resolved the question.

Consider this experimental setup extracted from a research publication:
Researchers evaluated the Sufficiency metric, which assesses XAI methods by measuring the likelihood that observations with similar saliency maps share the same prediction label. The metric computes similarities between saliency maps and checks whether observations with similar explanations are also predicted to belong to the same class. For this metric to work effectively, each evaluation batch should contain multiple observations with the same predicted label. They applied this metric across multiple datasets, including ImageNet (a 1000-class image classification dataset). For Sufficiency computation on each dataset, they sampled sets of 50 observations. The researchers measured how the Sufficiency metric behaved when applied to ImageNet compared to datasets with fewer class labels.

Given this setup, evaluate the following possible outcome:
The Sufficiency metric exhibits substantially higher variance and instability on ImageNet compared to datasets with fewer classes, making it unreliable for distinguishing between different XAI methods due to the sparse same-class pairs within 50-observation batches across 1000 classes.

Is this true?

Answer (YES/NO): NO